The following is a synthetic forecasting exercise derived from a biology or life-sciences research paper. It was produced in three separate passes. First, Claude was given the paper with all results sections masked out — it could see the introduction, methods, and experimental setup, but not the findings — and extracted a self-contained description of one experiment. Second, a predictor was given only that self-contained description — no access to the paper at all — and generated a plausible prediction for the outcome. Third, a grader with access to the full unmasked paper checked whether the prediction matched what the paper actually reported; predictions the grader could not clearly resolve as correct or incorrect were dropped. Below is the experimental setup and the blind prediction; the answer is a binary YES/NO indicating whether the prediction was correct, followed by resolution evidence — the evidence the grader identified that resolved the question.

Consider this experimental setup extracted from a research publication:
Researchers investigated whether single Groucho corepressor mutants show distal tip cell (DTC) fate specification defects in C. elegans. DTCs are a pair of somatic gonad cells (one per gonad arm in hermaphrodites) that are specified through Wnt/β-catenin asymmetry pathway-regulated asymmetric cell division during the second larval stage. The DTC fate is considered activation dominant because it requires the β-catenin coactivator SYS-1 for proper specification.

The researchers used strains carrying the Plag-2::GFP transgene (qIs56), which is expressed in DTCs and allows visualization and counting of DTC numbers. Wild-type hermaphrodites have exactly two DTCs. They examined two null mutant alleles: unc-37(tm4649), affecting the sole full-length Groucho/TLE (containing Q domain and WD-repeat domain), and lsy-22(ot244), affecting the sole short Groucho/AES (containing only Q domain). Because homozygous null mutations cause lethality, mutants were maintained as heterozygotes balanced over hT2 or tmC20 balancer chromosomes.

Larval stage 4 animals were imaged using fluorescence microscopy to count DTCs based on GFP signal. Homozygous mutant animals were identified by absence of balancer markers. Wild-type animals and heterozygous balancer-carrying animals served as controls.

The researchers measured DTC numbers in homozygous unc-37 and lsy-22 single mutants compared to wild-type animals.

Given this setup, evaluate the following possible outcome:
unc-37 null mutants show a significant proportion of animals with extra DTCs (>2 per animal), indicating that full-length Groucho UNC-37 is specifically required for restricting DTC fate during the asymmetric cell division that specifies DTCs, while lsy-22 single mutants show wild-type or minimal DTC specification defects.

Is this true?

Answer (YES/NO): NO